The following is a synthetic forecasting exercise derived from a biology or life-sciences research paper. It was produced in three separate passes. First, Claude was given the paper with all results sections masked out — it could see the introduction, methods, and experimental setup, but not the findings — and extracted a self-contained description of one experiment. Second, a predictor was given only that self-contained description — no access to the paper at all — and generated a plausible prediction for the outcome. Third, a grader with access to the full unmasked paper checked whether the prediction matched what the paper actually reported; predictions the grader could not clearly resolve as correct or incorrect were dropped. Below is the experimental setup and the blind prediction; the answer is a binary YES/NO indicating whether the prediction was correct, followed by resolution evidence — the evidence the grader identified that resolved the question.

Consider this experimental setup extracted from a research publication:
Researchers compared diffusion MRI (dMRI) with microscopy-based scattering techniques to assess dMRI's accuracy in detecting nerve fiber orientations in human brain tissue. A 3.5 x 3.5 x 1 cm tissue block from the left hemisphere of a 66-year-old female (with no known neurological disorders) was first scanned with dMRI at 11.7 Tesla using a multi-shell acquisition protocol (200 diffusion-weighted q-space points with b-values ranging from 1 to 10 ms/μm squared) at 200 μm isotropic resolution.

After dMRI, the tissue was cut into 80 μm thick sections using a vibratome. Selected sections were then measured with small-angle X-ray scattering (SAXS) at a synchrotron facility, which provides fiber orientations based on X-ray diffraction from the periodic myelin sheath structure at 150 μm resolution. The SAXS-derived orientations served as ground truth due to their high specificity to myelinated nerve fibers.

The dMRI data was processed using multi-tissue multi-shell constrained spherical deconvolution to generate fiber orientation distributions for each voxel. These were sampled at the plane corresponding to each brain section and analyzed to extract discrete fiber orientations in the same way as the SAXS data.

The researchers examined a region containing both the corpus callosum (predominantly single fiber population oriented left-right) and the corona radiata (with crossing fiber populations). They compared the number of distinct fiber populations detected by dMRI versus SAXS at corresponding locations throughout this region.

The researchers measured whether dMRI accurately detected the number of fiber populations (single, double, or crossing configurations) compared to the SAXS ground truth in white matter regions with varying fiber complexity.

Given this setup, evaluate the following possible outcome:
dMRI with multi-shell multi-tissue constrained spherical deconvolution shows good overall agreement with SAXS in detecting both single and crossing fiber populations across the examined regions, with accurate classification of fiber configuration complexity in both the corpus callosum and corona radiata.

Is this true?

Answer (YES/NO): NO